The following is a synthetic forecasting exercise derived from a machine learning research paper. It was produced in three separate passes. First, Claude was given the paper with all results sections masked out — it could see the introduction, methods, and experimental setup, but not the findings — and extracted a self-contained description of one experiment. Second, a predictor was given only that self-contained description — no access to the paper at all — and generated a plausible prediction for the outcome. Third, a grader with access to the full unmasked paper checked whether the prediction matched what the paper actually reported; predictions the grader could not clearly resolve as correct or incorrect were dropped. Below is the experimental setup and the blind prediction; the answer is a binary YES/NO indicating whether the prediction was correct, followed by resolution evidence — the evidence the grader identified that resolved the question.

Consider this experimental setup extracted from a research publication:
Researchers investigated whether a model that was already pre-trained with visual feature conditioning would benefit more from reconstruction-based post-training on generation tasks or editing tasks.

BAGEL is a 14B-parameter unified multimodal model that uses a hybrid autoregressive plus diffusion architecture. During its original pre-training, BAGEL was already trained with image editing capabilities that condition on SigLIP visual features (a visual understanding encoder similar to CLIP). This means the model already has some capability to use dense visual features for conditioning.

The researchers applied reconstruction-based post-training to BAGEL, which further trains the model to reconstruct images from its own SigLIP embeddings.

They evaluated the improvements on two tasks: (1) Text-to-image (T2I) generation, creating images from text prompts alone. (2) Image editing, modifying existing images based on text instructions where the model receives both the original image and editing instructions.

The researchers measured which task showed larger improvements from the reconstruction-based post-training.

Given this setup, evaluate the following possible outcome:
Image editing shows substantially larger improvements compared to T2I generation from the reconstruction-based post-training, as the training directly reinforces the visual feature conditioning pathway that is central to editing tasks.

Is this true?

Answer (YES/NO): YES